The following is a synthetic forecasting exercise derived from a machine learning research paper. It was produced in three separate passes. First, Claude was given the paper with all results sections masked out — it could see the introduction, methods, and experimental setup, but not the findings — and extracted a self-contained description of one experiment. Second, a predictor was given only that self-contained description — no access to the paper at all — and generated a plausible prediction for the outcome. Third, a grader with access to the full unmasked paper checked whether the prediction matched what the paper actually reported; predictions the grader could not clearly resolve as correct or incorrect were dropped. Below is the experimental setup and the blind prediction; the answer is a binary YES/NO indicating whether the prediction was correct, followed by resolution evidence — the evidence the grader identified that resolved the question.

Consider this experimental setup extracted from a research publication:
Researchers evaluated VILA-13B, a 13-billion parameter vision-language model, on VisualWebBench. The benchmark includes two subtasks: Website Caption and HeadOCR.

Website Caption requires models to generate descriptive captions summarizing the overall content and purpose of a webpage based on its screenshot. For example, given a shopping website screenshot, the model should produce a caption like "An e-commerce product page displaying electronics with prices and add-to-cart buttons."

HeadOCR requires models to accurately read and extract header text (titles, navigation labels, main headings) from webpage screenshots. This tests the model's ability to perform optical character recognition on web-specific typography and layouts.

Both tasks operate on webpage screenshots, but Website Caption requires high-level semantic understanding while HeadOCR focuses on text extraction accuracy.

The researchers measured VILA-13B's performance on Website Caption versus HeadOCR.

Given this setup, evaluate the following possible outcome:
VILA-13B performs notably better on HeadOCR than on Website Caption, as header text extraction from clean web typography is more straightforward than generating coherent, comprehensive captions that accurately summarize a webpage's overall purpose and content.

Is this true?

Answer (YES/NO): YES